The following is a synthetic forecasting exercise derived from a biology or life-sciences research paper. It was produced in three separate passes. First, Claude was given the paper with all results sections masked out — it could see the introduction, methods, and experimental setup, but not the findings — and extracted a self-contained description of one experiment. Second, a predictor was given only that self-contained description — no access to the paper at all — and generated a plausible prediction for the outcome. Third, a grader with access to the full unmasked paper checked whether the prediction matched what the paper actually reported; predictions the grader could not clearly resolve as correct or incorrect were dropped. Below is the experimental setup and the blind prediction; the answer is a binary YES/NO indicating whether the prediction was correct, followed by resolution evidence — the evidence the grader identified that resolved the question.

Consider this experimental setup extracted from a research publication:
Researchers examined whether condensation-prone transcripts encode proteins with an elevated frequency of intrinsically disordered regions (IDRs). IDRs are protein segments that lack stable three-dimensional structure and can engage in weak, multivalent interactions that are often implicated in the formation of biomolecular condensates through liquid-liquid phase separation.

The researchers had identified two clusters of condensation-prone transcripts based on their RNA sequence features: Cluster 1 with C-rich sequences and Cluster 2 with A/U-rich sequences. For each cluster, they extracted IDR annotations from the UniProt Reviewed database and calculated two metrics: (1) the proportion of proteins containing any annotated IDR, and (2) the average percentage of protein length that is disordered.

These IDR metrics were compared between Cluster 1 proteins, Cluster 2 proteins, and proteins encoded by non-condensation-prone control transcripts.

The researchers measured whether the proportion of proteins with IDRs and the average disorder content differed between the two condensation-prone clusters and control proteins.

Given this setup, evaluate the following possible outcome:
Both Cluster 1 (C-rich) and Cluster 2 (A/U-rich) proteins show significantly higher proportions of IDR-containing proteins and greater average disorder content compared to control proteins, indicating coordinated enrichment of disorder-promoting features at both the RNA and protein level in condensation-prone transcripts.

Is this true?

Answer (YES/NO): YES